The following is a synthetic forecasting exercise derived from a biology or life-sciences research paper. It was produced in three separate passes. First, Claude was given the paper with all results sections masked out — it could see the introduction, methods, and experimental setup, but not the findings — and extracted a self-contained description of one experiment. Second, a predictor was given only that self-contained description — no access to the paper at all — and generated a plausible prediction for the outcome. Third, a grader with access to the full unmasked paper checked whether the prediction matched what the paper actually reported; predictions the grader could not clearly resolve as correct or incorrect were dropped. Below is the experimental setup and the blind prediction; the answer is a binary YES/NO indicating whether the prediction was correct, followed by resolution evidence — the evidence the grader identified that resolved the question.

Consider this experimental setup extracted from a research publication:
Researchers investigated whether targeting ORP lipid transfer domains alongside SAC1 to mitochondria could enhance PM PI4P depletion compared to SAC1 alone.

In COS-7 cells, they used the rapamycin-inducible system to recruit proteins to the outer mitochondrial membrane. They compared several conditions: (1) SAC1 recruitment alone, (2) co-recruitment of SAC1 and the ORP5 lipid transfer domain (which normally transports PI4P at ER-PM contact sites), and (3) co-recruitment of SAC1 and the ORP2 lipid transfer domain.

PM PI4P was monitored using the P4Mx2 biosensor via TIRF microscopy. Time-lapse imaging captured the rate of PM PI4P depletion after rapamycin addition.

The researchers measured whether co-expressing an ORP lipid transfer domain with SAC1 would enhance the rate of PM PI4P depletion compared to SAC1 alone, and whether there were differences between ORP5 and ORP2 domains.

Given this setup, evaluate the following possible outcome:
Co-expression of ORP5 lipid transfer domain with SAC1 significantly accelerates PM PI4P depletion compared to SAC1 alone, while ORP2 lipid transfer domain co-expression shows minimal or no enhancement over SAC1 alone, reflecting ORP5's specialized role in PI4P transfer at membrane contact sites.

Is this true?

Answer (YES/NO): NO